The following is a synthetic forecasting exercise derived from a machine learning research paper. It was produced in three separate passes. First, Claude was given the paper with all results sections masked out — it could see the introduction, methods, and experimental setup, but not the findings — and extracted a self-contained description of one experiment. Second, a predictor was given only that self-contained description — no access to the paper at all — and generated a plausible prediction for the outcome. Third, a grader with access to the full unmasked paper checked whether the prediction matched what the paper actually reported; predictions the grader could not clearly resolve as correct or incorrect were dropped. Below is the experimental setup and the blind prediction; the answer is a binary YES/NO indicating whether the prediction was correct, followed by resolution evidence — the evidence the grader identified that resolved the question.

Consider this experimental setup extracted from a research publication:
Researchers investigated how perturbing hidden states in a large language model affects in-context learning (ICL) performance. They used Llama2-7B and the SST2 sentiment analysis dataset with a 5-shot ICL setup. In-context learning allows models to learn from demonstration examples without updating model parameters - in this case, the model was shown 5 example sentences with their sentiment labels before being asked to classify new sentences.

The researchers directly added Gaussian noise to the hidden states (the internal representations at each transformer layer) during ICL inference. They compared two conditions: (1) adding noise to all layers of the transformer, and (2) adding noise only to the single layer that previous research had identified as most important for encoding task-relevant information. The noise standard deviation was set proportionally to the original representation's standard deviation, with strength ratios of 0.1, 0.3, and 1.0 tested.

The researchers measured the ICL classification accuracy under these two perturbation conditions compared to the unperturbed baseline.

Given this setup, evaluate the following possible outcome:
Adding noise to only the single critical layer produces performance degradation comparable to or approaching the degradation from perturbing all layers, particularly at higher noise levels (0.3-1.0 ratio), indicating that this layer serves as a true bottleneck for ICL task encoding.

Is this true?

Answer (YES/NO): NO